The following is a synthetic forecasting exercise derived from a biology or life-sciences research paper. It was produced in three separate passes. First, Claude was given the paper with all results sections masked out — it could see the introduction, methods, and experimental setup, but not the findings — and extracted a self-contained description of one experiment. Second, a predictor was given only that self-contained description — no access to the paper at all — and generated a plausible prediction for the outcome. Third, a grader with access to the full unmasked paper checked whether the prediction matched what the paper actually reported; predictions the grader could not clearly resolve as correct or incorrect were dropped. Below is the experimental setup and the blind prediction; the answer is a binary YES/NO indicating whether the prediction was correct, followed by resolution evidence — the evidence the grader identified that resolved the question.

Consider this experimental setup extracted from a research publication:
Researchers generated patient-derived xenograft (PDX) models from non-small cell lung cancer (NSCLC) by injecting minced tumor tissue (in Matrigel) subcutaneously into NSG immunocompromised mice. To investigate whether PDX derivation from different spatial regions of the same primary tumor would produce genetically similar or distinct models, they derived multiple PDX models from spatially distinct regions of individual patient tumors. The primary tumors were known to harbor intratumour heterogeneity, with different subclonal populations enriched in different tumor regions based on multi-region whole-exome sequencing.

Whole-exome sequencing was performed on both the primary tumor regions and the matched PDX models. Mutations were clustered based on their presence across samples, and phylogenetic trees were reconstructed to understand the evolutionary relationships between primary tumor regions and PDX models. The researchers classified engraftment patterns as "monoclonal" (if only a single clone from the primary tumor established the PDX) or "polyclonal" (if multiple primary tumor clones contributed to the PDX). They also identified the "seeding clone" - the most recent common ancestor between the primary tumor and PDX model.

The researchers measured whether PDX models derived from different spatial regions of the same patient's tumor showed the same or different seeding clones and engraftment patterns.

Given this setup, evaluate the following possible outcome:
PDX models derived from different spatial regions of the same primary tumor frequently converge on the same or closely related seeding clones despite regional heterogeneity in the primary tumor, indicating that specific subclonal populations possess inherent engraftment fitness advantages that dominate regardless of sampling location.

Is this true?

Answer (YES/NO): NO